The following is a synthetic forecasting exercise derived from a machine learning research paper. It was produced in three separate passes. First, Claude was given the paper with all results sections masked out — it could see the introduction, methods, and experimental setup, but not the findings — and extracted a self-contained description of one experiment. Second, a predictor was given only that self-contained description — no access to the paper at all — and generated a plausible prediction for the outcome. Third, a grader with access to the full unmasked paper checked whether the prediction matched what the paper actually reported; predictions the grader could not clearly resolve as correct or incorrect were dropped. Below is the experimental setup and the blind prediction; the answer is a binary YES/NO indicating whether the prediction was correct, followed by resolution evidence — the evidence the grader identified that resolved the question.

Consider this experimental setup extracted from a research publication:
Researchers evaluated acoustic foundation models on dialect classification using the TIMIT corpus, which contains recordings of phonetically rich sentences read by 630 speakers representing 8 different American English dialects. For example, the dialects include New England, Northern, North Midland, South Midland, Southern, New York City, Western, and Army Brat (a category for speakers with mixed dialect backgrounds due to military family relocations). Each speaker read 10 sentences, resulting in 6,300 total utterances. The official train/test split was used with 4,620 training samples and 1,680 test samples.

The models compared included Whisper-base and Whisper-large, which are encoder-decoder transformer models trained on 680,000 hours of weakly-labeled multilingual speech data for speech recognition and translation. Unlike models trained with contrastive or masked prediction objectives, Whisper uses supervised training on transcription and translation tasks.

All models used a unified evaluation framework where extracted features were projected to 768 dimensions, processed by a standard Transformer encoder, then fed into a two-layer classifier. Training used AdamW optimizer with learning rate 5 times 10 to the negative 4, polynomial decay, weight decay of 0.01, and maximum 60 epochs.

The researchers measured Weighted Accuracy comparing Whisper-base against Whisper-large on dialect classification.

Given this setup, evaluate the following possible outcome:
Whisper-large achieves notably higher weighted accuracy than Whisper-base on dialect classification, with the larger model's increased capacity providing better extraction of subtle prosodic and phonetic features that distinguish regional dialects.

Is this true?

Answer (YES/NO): NO